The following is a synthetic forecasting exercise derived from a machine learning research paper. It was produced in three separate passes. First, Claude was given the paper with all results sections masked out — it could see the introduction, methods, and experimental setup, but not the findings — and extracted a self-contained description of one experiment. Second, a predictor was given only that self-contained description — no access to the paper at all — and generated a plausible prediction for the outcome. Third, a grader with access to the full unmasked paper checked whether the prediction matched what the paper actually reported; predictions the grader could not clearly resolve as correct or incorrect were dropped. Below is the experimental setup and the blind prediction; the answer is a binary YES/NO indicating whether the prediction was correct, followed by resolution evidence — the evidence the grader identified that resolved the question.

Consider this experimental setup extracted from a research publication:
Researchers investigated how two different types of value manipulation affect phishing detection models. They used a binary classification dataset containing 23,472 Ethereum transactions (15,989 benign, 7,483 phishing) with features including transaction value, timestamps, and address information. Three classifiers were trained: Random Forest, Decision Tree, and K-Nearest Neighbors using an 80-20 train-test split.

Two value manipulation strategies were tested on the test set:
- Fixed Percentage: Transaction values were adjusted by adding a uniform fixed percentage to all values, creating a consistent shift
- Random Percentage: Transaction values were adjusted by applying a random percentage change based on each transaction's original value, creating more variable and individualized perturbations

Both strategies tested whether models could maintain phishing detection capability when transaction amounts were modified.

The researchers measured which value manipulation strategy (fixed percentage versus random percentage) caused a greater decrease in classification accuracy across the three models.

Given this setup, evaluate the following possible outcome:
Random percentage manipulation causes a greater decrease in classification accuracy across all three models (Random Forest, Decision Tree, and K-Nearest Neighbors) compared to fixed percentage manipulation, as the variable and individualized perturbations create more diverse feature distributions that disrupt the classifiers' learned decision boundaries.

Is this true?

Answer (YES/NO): NO